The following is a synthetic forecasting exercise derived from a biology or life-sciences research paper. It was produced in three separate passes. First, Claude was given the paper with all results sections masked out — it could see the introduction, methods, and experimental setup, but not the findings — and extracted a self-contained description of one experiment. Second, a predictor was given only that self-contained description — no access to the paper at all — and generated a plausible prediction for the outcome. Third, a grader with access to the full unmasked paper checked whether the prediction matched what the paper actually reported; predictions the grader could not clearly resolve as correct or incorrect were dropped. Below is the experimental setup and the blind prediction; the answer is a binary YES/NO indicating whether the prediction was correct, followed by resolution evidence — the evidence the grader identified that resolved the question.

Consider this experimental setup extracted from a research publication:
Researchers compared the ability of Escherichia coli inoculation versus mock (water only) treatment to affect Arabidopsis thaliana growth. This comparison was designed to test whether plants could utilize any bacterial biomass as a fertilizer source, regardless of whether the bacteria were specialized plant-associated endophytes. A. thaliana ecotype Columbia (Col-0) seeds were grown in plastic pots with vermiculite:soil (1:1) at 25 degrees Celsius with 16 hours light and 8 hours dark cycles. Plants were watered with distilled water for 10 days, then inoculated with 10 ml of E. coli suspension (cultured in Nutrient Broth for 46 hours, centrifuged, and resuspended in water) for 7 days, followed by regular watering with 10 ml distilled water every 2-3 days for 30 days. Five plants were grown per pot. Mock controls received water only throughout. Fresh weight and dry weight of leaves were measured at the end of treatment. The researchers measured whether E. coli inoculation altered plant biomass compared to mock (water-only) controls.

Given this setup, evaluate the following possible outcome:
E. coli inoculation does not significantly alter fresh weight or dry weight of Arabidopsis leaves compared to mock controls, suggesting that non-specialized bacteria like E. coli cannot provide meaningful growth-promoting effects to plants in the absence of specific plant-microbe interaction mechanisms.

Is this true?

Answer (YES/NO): YES